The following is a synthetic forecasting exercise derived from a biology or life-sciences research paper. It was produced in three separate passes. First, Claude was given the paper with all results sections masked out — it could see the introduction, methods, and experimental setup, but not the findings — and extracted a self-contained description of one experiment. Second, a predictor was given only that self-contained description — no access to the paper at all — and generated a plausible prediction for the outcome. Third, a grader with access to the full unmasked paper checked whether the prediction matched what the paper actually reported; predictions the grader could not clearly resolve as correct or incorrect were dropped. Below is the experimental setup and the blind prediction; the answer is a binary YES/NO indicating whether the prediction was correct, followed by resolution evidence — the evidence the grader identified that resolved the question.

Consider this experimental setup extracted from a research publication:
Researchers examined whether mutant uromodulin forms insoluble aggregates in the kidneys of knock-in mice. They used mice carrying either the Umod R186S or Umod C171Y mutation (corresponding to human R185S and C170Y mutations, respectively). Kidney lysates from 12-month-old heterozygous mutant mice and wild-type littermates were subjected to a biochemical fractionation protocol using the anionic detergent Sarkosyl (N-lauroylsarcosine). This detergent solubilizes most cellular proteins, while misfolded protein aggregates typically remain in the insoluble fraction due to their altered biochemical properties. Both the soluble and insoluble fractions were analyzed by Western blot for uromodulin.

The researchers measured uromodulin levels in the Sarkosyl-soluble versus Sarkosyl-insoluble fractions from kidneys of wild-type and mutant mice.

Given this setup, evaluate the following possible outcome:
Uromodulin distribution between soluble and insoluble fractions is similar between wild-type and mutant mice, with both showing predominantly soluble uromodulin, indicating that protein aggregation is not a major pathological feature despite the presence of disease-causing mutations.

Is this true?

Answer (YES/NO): NO